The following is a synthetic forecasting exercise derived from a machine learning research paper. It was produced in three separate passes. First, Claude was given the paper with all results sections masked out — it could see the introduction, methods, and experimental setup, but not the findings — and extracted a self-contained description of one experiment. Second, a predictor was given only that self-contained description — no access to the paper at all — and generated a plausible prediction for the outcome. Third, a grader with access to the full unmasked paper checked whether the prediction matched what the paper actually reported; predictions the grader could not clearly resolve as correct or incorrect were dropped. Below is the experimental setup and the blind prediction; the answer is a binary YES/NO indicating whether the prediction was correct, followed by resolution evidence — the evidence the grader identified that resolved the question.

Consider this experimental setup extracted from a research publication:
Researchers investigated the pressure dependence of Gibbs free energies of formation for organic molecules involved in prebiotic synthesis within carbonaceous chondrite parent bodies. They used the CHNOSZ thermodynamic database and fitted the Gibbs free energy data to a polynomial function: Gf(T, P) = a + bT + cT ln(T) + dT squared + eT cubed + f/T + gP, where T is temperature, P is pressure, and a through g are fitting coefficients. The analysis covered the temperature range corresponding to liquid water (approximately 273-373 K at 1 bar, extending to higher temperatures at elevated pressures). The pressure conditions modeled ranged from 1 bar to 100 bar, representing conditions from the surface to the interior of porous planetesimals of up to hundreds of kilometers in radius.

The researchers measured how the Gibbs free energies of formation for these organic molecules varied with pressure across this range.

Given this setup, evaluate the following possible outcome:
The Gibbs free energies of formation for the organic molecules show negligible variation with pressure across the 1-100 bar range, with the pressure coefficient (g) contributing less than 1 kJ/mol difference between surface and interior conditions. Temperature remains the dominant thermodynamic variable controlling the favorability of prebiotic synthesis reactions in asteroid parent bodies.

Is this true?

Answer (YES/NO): YES